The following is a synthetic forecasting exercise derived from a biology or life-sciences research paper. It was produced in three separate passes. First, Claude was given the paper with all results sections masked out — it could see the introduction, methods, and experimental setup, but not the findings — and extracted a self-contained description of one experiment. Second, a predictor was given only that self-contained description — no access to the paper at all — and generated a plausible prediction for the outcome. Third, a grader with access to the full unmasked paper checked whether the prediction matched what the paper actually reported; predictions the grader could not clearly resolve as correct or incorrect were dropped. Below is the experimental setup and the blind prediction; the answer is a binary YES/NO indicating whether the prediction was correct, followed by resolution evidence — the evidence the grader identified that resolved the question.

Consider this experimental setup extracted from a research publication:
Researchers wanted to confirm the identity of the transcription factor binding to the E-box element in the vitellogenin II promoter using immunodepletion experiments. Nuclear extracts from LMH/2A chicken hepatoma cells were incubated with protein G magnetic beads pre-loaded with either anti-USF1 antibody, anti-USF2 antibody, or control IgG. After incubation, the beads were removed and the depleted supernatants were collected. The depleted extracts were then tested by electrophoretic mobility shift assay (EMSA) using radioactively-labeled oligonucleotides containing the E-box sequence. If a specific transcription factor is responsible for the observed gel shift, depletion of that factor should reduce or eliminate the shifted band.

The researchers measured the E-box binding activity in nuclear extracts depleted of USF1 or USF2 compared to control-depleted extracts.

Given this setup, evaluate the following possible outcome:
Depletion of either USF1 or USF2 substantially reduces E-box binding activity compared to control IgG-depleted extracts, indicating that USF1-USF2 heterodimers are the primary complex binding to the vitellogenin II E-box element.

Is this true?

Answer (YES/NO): YES